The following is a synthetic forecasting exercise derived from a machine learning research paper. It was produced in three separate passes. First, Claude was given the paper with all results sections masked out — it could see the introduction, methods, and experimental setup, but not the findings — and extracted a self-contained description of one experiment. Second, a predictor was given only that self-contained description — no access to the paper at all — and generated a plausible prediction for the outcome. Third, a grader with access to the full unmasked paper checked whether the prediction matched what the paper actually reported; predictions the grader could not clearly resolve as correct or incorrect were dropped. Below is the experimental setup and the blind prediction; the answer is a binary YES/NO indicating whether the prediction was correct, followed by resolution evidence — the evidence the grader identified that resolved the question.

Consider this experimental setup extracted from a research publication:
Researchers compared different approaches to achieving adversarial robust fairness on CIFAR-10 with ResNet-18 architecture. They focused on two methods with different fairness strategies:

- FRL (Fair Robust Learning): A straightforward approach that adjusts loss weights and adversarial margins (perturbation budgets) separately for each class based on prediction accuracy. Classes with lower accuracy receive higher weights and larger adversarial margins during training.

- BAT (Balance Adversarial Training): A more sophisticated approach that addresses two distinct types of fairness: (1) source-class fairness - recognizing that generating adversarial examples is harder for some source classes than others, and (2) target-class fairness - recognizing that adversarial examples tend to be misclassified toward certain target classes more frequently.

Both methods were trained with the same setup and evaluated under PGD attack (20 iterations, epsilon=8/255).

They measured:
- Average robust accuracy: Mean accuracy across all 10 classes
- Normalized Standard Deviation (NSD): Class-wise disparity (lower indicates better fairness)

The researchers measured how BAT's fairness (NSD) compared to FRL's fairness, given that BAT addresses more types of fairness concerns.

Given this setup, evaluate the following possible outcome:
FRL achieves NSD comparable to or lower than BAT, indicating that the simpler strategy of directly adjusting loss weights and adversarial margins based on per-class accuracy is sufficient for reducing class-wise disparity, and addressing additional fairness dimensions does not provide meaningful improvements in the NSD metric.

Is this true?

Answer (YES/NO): YES